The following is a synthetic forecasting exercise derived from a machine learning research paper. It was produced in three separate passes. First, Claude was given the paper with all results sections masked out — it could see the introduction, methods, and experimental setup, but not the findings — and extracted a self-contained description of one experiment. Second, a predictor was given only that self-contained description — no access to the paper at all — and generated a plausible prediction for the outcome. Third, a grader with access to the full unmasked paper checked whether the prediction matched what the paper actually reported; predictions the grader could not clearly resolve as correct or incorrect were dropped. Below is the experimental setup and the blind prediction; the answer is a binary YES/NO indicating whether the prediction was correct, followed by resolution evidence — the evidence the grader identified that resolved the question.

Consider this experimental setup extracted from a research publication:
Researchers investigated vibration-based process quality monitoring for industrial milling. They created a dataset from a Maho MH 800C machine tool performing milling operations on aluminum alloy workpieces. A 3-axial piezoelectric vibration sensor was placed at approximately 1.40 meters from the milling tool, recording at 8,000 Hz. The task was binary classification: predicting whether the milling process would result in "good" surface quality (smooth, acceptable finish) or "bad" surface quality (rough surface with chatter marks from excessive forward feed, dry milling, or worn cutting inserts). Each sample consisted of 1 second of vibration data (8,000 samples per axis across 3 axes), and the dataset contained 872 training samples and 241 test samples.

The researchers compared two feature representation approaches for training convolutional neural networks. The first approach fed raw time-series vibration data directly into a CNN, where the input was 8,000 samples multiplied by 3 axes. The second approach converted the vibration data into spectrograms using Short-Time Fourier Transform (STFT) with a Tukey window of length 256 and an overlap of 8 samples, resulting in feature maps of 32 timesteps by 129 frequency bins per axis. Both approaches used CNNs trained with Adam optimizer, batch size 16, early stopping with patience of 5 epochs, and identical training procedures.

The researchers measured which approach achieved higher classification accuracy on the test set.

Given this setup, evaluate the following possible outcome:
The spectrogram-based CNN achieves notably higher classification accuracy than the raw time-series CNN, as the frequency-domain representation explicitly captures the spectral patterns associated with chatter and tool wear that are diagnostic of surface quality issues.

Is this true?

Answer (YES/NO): YES